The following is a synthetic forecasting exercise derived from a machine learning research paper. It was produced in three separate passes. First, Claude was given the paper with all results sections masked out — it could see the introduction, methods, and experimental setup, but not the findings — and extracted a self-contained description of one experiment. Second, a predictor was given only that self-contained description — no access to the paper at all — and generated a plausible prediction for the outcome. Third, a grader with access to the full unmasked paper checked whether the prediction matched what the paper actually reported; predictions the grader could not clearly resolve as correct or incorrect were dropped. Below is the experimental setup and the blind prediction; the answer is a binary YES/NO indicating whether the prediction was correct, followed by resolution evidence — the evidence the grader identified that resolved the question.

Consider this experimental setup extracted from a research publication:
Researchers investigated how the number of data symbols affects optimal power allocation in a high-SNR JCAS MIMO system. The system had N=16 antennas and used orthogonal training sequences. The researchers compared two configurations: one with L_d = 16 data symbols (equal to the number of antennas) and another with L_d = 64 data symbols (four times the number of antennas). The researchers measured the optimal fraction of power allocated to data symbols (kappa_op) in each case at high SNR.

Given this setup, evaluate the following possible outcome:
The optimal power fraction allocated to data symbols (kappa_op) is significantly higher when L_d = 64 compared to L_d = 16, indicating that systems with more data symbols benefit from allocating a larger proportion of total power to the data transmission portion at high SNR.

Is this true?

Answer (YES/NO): YES